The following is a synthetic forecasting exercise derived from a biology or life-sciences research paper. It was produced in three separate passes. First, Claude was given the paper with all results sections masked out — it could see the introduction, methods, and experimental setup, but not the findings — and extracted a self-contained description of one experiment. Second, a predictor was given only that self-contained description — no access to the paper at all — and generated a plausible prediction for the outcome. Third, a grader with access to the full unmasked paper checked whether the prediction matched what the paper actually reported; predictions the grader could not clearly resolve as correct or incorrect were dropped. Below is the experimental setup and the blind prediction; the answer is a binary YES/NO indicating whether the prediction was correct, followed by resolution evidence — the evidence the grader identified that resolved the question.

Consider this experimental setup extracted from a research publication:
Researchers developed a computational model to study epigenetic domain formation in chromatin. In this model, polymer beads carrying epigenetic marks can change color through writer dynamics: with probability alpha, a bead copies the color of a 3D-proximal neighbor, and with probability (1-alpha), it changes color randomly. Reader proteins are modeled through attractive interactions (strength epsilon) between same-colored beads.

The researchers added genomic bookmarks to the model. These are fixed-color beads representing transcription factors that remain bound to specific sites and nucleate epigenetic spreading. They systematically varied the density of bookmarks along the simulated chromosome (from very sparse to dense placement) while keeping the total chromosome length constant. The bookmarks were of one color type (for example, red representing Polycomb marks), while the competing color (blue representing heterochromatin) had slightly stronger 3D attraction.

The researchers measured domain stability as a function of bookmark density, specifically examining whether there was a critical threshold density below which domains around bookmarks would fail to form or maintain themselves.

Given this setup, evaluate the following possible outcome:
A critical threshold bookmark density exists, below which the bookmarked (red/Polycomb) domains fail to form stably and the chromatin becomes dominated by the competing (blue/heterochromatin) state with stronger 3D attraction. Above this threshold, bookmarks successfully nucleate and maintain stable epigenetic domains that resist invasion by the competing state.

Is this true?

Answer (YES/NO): YES